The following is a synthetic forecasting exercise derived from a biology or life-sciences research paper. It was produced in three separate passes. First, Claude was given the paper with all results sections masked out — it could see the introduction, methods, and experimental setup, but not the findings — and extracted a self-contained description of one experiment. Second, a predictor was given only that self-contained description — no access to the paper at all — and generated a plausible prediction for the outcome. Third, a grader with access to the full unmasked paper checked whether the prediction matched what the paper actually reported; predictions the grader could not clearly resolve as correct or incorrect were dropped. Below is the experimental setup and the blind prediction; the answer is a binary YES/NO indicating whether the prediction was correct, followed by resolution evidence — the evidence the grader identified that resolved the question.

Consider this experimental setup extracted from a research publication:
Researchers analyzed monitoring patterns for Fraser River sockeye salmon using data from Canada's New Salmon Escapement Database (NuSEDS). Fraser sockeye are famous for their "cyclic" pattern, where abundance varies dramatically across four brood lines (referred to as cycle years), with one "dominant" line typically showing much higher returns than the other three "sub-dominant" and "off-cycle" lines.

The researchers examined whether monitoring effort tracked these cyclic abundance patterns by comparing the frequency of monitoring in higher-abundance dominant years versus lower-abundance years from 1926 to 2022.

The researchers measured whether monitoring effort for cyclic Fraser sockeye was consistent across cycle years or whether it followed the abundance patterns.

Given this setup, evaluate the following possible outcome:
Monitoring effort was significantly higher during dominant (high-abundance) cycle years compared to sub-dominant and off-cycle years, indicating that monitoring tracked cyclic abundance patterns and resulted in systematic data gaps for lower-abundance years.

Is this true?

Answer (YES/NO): YES